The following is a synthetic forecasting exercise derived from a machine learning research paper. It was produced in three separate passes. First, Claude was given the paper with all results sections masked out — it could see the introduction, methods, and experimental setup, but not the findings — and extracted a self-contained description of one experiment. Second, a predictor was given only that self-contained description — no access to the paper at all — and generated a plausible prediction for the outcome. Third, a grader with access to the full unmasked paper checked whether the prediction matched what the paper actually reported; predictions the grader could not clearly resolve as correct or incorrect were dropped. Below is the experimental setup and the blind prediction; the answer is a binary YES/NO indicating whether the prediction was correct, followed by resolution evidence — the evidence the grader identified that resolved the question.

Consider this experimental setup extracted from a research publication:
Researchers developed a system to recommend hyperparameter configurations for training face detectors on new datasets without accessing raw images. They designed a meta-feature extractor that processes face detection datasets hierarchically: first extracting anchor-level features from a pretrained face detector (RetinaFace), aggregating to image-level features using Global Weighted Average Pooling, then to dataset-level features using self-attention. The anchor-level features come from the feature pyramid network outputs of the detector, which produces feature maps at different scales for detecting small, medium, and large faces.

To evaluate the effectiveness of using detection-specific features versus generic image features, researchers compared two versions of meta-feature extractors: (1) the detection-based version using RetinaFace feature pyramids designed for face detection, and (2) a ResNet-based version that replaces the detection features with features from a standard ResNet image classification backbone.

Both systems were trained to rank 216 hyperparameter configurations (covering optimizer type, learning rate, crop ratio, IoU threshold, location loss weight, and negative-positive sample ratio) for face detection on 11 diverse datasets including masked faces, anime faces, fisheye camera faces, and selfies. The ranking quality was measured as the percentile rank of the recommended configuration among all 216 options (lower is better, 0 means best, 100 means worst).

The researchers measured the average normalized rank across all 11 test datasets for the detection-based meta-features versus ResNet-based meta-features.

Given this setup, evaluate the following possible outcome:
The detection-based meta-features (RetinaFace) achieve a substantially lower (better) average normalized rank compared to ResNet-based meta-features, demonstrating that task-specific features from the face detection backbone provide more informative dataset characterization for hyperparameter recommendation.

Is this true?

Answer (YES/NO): YES